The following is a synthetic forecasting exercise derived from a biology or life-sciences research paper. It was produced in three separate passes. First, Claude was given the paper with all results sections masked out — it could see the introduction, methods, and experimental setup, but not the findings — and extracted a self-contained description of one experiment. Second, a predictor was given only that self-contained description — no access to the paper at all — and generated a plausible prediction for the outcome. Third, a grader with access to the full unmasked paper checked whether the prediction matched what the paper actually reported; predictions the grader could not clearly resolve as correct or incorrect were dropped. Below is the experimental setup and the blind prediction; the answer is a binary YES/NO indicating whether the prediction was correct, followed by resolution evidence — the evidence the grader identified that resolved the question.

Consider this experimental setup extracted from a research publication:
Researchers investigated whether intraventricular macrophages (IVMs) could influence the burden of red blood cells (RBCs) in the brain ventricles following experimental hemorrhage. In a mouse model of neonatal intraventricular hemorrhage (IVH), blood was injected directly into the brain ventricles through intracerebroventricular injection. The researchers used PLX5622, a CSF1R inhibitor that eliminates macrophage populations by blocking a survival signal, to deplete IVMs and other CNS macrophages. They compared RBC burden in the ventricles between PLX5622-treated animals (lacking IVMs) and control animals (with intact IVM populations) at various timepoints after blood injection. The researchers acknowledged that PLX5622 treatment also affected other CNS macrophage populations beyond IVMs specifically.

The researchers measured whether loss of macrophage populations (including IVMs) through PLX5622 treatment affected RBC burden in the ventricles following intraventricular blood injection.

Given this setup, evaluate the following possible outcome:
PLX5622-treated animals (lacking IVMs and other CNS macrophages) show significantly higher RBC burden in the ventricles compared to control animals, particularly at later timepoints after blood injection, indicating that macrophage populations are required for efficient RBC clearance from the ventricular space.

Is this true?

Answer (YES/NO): YES